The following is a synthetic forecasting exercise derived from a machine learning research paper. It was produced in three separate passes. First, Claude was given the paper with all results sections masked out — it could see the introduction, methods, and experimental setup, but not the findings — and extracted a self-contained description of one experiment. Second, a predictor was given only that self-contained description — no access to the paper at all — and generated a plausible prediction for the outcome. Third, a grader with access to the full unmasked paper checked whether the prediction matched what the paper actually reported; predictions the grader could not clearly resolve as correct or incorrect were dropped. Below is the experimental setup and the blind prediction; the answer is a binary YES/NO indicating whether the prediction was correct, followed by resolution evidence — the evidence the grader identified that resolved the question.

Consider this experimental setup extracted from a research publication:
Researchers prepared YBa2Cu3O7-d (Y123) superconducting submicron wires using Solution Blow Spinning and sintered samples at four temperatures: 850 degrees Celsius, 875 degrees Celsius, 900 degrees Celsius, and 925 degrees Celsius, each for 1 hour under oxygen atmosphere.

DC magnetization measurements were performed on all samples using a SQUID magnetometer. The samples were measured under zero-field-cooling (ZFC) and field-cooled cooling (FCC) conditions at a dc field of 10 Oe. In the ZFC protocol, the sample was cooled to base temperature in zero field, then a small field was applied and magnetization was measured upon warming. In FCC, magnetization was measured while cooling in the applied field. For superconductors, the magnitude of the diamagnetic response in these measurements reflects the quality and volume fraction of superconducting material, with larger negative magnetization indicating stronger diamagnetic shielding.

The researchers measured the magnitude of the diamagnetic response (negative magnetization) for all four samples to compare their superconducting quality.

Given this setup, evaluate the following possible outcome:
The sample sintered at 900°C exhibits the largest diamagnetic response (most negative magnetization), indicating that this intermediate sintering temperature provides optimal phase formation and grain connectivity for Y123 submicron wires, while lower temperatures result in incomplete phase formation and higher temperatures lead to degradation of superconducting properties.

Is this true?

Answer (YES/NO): NO